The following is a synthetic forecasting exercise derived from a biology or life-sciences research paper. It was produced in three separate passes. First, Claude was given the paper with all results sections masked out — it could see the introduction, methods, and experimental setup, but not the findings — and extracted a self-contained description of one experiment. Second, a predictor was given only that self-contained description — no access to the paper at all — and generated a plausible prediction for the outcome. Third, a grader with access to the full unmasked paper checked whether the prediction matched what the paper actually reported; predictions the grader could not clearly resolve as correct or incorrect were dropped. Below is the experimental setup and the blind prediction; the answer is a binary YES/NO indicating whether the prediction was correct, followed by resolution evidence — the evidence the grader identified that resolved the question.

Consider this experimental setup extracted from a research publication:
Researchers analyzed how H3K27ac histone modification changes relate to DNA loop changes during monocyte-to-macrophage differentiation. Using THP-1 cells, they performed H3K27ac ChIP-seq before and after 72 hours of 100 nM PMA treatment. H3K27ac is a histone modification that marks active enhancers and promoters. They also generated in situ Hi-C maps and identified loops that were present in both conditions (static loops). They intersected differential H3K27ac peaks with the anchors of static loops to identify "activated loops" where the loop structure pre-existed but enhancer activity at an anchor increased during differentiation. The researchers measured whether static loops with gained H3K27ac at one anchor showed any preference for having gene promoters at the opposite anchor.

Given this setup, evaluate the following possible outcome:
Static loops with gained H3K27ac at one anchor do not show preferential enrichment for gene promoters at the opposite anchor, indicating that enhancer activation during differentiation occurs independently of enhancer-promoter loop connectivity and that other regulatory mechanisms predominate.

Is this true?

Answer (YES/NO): NO